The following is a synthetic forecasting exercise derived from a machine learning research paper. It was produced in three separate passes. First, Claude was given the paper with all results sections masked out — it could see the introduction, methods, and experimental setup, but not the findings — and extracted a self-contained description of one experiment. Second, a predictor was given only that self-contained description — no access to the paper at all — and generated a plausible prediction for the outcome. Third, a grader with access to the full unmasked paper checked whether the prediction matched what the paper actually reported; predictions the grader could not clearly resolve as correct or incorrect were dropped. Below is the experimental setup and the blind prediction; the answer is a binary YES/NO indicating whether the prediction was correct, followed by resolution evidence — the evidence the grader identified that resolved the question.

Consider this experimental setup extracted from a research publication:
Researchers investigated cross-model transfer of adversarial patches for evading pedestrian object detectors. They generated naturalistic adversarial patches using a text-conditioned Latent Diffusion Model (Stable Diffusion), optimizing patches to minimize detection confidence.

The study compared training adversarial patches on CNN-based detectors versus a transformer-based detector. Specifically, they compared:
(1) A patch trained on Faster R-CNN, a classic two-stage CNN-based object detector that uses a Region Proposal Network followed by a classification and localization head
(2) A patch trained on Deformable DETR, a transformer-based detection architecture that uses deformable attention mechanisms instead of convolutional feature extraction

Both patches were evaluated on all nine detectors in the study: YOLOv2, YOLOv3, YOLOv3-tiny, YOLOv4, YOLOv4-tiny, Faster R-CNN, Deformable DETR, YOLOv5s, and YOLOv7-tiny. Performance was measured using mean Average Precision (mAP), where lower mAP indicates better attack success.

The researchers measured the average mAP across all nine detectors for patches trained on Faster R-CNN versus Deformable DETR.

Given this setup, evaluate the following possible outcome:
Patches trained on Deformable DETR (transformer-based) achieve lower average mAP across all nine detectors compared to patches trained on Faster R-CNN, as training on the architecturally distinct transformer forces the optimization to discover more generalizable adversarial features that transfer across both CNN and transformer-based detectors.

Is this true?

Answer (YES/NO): NO